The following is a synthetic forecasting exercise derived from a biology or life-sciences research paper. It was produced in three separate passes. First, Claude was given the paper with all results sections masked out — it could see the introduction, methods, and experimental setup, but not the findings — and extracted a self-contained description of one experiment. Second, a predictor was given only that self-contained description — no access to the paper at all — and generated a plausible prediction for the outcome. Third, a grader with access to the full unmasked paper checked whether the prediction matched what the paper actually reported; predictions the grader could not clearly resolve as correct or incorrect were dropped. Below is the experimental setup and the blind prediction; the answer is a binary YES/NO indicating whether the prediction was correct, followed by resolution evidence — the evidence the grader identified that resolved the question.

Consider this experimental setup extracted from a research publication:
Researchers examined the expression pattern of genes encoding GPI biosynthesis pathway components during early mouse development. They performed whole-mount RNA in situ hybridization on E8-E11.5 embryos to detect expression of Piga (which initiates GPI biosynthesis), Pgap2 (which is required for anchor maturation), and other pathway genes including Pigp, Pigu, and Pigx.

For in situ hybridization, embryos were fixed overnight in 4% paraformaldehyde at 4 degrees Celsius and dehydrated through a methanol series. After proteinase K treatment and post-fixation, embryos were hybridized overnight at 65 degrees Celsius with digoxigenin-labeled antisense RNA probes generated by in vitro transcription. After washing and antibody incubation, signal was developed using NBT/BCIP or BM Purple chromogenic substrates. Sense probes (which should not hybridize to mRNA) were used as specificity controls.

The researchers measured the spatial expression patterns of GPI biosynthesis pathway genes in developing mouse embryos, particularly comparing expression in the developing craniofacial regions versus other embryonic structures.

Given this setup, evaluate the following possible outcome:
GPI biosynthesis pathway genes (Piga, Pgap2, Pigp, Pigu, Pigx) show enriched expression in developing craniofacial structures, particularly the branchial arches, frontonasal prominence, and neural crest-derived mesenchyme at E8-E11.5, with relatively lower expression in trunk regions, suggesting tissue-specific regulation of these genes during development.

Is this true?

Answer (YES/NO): NO